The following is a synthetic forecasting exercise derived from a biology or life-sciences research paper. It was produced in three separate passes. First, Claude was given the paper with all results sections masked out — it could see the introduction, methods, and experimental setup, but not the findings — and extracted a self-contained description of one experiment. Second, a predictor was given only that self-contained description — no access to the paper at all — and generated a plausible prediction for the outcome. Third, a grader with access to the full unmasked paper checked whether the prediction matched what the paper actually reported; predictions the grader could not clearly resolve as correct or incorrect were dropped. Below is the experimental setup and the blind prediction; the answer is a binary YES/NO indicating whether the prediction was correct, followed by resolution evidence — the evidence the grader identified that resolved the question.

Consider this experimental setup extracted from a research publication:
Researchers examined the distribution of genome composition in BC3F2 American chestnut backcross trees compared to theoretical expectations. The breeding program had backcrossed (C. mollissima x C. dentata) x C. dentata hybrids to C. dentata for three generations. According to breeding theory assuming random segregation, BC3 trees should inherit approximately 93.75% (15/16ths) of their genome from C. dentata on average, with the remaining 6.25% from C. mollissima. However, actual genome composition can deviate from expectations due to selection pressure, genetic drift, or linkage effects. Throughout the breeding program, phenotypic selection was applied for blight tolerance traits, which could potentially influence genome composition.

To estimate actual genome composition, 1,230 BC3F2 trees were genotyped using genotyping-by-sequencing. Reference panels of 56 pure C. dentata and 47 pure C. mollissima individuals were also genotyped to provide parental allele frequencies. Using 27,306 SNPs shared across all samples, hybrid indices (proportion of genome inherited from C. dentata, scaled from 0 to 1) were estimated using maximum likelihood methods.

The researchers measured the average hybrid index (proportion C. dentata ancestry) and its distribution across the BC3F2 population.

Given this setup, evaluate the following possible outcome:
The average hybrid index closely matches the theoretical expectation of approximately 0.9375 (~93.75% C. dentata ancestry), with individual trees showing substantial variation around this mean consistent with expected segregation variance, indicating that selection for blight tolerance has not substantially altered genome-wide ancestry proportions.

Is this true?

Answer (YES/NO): NO